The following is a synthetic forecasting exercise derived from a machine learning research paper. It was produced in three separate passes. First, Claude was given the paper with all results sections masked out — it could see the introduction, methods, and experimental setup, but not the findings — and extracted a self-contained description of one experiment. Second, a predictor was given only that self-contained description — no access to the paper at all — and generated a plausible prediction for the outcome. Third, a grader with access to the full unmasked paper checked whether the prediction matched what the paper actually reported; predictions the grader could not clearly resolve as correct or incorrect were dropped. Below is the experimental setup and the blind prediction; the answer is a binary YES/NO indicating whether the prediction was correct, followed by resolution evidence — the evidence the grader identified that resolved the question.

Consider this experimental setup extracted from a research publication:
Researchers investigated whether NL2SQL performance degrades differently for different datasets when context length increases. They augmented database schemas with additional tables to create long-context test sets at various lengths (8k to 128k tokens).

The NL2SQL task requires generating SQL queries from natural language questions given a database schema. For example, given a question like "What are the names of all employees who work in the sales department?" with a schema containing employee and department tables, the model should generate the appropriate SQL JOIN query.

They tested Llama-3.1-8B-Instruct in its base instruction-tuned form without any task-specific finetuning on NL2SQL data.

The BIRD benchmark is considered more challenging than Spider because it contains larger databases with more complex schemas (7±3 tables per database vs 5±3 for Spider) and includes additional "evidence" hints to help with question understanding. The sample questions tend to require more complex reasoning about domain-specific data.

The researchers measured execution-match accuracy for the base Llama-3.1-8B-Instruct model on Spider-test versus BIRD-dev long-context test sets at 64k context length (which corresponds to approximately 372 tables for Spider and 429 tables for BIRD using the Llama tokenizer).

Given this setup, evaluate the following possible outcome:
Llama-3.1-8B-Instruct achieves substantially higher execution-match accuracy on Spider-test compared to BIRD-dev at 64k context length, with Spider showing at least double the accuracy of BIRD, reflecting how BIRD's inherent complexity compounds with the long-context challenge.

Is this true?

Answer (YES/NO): NO